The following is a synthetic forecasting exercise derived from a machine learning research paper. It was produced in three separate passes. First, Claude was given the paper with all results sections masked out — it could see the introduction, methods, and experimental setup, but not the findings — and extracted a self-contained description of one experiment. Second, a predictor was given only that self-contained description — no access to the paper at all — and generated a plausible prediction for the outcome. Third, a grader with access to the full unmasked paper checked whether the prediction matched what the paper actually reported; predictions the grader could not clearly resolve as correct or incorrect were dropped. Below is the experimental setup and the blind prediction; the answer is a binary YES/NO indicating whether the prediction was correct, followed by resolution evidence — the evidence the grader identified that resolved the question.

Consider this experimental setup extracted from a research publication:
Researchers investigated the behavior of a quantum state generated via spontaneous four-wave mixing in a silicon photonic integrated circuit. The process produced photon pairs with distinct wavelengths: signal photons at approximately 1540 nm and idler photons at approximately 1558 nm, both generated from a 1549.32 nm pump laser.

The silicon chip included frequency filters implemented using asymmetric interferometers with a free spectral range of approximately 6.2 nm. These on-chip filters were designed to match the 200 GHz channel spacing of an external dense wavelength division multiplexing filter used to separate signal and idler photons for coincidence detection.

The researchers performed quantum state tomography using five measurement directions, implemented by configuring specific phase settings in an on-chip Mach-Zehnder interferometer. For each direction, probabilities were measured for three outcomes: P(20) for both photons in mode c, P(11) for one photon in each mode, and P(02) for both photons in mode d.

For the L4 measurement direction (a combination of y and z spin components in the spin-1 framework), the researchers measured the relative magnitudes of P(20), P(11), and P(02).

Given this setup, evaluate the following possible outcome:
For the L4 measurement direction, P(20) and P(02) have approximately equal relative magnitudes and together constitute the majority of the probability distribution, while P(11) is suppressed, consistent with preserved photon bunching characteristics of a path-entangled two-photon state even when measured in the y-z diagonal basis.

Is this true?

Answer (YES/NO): NO